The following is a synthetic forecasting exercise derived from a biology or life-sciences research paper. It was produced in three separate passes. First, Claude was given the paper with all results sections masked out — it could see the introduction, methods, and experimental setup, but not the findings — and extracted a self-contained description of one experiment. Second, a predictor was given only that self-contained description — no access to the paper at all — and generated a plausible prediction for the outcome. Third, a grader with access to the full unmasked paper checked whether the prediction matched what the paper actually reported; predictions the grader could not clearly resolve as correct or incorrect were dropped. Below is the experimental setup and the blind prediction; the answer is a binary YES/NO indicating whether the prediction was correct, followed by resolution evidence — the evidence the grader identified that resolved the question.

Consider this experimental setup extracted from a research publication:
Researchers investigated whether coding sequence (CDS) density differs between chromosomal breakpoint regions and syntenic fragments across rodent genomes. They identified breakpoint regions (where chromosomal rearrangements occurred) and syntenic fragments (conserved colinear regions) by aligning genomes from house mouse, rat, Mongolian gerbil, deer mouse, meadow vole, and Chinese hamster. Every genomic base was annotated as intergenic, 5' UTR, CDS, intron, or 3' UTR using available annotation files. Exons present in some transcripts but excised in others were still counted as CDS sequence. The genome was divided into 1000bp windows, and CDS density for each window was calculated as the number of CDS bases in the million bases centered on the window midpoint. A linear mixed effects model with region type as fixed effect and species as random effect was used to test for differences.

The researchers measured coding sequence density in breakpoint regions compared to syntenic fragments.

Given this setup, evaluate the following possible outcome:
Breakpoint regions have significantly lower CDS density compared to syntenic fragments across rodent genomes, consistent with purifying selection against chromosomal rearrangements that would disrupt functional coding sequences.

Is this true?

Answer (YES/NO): NO